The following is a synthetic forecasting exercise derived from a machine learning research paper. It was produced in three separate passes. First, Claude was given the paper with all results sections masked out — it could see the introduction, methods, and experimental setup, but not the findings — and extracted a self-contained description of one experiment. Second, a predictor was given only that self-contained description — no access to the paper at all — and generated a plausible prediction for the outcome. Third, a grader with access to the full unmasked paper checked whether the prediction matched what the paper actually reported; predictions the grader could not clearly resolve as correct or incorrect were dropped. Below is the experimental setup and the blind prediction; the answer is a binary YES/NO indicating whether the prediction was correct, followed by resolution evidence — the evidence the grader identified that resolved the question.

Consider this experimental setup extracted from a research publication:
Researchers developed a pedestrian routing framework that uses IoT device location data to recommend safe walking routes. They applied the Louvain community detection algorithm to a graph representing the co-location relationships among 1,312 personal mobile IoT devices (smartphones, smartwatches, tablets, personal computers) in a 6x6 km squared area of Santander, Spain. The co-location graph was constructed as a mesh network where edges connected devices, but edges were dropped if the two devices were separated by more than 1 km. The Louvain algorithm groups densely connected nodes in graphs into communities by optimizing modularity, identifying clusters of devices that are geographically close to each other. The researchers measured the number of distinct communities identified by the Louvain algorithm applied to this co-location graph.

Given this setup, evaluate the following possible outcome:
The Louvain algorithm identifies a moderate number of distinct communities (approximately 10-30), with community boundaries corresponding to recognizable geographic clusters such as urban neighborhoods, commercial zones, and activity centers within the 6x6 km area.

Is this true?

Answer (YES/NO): NO